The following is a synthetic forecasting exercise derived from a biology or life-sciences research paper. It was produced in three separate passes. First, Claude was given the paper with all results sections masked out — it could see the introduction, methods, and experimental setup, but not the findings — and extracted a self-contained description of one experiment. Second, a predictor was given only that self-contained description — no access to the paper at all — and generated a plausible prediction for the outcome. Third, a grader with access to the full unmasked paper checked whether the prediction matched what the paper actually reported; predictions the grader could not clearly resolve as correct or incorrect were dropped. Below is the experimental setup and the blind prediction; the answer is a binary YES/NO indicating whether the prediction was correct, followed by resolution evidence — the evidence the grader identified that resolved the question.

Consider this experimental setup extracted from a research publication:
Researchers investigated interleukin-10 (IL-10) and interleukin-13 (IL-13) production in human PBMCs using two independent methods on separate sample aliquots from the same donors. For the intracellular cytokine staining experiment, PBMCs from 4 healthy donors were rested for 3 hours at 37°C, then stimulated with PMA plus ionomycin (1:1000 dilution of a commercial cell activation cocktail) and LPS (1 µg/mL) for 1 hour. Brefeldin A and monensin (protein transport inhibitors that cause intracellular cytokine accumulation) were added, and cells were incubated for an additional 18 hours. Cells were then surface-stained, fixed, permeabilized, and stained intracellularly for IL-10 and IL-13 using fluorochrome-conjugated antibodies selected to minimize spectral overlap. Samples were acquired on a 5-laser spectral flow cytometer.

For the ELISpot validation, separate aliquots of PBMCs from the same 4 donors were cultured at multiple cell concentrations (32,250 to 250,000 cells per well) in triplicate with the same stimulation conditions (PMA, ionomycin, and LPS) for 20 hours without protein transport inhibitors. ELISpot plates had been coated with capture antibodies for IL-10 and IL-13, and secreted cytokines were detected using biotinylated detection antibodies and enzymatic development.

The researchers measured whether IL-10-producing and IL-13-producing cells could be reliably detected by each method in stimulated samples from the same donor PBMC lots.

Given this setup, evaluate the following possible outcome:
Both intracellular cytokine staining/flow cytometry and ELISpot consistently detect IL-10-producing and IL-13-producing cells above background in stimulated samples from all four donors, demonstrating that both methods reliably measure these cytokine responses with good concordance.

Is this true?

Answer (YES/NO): NO